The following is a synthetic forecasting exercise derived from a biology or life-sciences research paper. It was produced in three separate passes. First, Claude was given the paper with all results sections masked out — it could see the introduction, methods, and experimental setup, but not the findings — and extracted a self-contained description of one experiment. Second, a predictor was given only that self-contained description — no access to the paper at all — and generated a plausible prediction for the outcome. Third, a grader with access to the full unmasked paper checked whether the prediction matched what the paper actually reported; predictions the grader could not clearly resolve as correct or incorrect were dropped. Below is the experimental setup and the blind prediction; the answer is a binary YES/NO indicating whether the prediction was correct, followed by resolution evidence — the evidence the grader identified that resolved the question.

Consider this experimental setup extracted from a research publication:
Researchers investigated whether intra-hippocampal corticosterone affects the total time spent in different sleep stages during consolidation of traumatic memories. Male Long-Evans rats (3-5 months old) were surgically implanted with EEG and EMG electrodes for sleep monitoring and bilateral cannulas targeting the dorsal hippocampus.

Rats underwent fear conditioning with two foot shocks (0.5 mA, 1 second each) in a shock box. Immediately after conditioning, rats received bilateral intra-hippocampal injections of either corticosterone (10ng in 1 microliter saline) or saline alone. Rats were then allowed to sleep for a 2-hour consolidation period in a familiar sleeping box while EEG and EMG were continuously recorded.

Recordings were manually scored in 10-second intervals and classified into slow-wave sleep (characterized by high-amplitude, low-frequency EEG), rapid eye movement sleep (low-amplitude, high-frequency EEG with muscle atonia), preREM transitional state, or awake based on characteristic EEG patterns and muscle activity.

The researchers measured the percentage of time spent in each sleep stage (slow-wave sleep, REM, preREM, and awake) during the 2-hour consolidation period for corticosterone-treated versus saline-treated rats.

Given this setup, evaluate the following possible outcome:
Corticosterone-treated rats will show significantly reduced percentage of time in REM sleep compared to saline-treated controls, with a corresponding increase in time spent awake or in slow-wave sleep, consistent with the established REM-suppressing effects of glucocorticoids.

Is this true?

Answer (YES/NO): NO